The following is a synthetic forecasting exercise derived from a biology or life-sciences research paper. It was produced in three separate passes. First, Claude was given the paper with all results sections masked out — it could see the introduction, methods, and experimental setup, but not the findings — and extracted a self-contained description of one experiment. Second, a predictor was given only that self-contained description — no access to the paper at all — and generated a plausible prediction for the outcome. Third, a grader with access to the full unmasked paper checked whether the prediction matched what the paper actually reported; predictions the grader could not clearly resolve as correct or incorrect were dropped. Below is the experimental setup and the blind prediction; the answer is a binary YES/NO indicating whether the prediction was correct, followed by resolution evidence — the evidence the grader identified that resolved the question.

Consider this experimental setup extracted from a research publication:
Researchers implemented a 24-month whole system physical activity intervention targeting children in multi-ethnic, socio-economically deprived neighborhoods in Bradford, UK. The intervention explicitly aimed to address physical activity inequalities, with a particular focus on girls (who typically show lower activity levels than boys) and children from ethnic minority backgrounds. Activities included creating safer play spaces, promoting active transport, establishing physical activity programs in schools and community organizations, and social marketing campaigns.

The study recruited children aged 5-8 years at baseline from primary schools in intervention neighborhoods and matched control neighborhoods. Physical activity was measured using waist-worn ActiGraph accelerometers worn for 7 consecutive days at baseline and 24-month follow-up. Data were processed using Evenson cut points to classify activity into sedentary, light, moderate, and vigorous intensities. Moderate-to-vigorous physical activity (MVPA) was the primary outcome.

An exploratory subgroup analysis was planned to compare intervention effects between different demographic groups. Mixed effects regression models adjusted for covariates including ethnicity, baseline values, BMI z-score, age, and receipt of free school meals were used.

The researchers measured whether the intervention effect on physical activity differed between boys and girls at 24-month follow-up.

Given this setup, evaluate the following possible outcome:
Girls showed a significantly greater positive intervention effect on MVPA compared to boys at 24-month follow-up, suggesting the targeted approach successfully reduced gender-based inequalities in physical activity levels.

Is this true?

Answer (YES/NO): NO